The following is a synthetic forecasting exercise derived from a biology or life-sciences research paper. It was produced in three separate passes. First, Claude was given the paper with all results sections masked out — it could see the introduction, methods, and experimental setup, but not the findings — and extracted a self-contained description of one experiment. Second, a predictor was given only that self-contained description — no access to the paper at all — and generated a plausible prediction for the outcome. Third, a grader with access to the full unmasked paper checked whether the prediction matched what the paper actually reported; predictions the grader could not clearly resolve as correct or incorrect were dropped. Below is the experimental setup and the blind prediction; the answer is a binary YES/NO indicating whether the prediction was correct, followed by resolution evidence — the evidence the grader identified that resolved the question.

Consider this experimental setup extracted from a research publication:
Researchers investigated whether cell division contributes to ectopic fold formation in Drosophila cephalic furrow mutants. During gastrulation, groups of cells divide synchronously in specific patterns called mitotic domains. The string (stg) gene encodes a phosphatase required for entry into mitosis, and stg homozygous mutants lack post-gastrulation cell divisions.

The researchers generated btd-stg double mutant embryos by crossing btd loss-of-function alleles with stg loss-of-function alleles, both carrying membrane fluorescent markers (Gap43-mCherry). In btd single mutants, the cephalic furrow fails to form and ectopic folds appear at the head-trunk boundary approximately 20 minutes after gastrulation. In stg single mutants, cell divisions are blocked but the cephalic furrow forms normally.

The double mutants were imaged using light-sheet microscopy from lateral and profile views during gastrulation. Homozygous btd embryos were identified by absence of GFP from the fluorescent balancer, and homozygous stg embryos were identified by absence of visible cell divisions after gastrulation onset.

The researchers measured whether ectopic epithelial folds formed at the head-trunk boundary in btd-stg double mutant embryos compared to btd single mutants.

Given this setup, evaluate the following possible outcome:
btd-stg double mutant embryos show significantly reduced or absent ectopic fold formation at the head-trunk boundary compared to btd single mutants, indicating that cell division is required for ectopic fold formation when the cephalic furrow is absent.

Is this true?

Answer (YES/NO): YES